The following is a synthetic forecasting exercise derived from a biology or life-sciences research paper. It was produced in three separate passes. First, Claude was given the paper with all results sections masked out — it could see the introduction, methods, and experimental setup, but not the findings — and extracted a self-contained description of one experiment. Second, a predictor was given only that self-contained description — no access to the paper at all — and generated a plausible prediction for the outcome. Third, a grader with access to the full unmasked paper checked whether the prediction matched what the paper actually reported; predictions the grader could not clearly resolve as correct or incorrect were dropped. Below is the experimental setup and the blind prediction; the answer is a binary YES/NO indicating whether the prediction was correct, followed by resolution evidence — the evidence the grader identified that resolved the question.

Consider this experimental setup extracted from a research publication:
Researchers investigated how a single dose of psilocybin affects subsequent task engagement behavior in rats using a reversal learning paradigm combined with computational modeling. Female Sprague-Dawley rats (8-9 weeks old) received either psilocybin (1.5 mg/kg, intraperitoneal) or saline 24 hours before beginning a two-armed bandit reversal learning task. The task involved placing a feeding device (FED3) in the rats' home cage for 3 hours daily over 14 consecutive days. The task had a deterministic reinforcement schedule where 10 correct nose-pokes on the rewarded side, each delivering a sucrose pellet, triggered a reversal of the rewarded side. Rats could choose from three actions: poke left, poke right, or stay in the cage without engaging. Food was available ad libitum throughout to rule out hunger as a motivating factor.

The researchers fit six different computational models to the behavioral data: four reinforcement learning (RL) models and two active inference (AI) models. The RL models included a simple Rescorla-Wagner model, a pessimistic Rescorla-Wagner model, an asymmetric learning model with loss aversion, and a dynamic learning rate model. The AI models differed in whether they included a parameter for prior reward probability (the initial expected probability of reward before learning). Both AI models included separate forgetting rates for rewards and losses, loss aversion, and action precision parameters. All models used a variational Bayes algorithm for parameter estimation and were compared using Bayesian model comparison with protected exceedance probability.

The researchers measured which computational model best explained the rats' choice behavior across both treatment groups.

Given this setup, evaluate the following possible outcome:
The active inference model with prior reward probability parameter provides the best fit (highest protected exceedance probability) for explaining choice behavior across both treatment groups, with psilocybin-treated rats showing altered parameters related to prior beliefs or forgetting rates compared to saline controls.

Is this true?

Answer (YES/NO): YES